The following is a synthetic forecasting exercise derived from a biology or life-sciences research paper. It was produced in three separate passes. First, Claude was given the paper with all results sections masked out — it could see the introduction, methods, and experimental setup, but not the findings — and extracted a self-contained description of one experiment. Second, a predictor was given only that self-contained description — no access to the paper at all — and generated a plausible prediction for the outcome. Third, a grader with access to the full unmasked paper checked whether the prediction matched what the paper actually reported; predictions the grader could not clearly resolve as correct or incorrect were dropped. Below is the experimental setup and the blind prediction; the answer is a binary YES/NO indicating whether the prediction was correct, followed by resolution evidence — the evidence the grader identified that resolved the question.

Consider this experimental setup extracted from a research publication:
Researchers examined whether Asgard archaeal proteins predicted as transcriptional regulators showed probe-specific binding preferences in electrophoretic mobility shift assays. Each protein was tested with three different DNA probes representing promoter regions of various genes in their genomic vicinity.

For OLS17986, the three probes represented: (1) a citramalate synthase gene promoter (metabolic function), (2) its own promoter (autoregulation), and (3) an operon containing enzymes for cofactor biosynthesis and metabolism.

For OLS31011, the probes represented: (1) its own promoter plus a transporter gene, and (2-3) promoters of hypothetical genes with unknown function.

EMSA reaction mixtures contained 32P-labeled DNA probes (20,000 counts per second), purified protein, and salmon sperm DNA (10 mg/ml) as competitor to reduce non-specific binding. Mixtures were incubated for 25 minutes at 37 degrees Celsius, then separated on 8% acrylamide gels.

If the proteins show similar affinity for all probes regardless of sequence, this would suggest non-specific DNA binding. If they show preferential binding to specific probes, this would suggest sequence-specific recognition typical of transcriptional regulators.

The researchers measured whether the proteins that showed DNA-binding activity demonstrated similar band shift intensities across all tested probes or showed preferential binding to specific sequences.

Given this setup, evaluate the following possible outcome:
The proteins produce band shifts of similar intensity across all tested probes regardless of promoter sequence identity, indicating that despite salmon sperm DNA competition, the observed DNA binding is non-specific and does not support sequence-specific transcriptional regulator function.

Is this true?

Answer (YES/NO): NO